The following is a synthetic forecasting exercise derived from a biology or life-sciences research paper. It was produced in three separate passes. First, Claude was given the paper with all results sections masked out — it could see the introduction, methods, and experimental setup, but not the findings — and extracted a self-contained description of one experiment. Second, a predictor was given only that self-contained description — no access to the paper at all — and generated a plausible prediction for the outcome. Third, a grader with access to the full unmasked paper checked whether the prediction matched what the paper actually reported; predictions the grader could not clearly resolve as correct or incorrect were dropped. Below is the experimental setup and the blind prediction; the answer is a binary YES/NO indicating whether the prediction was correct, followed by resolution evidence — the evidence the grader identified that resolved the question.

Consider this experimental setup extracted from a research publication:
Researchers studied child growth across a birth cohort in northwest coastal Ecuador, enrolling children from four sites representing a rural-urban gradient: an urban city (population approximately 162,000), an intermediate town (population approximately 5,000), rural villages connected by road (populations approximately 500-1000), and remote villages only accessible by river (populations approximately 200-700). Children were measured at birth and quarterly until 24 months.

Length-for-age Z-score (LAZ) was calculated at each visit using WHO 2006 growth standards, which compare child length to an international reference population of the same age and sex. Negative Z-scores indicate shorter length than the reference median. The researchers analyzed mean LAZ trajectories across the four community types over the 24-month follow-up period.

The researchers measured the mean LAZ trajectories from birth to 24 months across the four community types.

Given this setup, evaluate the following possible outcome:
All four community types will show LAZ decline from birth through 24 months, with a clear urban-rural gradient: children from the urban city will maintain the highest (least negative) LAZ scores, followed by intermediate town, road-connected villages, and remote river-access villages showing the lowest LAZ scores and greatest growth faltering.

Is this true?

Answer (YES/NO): NO